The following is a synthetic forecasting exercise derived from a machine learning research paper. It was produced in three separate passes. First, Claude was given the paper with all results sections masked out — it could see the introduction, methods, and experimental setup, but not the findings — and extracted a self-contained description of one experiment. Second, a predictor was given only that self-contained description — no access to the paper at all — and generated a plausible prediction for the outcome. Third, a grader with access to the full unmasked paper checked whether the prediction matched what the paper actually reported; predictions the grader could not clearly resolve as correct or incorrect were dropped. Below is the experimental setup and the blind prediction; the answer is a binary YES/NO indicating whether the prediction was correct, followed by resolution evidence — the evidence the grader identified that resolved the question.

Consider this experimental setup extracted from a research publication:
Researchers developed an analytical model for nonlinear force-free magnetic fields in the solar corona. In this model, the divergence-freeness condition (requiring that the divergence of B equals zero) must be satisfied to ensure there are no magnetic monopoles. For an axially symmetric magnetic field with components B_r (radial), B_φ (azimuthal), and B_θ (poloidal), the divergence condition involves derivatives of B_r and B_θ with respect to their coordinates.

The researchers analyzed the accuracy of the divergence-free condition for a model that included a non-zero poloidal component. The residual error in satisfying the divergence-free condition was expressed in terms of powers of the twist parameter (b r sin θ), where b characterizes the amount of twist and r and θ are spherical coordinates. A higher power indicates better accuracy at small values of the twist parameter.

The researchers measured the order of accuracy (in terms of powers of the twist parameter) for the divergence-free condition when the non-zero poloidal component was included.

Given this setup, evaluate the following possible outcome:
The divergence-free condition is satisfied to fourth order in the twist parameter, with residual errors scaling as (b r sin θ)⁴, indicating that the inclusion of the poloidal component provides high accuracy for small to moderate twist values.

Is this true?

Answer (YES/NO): NO